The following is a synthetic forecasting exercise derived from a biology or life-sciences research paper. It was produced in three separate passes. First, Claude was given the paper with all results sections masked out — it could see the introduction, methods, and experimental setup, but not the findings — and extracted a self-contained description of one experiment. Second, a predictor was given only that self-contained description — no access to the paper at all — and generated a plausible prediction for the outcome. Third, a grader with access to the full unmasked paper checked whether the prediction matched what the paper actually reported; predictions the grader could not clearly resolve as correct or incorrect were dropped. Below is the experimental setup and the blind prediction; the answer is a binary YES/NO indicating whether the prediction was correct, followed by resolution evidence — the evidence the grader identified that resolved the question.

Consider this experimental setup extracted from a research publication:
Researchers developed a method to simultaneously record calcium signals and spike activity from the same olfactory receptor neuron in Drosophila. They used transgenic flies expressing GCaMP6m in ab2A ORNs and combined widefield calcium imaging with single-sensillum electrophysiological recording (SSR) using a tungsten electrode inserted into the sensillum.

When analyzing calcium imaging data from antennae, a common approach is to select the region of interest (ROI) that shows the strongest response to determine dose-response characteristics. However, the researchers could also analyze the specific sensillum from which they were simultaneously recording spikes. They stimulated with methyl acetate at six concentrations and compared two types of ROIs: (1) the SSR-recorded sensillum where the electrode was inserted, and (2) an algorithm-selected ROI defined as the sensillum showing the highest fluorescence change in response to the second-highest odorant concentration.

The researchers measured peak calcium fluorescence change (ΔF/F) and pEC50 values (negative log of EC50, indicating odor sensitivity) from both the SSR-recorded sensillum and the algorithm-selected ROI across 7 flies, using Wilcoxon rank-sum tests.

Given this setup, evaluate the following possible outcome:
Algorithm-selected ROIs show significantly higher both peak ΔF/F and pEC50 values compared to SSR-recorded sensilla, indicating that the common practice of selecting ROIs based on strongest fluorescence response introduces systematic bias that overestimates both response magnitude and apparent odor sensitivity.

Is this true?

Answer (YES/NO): NO